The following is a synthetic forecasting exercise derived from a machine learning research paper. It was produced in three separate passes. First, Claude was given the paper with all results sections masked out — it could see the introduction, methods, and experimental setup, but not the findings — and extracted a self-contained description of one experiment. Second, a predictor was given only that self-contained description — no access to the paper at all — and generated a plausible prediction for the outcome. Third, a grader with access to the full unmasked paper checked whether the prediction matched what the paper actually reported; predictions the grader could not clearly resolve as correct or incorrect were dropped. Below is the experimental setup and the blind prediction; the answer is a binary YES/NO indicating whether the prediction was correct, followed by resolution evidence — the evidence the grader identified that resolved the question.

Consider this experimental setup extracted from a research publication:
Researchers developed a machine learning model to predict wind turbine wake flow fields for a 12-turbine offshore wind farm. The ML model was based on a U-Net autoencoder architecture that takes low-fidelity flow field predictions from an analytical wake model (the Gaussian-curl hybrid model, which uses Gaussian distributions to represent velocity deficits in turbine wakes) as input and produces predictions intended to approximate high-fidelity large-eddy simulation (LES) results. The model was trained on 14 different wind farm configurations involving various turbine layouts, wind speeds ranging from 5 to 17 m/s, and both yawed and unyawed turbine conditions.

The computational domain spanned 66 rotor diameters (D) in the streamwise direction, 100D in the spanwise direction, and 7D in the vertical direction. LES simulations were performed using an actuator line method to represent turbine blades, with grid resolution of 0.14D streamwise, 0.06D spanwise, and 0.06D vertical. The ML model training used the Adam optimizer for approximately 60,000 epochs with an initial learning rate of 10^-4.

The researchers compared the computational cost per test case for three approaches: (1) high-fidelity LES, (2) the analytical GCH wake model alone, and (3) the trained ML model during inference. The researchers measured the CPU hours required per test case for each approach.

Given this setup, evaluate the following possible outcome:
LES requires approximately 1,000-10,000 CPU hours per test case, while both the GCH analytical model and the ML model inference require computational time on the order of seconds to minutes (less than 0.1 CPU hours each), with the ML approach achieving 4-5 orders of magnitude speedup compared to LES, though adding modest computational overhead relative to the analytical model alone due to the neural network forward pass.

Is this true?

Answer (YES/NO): NO